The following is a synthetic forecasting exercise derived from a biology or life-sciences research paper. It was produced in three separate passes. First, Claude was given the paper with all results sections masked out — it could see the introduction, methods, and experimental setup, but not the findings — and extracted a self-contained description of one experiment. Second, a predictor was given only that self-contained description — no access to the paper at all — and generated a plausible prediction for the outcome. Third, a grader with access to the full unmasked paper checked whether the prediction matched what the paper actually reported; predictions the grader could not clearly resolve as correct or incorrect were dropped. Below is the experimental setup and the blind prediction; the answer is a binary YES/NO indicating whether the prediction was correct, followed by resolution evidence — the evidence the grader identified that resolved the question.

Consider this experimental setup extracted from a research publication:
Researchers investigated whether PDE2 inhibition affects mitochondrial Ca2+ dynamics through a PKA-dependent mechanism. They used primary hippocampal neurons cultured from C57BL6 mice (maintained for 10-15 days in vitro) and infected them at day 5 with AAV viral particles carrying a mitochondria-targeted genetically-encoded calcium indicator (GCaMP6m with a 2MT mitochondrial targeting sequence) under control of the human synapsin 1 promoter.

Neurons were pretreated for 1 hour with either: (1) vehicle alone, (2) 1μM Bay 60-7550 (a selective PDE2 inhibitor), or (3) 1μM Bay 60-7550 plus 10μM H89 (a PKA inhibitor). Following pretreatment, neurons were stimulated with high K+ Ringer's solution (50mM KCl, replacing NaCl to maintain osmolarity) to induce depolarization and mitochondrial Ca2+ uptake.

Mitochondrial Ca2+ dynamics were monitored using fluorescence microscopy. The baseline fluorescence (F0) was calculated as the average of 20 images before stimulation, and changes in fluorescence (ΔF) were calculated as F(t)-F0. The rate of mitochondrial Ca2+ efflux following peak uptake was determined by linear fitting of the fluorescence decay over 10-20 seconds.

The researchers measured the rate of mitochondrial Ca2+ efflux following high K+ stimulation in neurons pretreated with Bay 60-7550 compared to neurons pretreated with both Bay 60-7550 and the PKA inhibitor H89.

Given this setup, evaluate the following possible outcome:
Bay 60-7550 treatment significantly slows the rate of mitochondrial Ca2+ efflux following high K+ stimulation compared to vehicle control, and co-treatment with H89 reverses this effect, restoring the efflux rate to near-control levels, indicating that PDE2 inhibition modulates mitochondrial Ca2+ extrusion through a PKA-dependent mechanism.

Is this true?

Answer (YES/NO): NO